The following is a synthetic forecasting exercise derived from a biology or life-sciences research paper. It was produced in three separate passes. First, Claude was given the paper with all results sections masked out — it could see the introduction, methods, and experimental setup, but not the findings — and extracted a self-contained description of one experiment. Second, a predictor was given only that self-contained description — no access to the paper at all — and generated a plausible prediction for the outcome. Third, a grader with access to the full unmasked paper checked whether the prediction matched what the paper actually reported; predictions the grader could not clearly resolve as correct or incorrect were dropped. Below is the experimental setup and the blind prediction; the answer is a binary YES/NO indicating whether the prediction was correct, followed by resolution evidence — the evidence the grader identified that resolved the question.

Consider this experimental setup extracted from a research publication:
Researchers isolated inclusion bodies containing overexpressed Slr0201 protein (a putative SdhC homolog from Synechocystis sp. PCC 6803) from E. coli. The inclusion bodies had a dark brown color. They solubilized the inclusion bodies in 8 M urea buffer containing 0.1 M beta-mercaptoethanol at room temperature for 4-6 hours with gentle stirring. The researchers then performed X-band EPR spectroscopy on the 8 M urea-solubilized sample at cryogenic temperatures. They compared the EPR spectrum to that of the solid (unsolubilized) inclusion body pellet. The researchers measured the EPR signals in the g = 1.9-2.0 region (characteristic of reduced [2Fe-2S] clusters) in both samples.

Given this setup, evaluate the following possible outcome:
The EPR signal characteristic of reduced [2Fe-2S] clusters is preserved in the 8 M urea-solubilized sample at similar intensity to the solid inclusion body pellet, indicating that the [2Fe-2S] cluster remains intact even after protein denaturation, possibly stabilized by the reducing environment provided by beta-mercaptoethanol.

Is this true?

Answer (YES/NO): NO